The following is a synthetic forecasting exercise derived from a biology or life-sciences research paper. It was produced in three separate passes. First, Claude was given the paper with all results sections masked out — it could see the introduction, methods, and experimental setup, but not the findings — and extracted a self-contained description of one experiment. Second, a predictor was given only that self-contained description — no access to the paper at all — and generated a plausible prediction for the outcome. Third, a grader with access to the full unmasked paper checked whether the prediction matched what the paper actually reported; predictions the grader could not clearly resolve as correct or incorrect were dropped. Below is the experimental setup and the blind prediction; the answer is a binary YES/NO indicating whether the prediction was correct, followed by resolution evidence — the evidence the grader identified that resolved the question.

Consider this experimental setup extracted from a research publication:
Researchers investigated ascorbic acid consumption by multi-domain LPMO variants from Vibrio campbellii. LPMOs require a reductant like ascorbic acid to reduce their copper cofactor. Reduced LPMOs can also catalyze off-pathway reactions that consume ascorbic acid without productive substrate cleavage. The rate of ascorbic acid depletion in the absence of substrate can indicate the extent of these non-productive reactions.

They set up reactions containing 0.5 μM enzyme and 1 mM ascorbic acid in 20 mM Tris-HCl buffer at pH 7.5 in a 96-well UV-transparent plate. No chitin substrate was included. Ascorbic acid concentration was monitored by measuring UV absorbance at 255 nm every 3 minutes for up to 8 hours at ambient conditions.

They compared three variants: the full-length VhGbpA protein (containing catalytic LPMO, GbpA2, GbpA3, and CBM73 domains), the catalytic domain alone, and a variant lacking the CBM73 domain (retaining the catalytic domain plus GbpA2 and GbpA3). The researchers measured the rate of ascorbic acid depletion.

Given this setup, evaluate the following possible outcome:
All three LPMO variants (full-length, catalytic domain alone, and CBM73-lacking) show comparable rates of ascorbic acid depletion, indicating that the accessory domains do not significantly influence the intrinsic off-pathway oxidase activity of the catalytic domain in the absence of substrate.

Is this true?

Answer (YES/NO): NO